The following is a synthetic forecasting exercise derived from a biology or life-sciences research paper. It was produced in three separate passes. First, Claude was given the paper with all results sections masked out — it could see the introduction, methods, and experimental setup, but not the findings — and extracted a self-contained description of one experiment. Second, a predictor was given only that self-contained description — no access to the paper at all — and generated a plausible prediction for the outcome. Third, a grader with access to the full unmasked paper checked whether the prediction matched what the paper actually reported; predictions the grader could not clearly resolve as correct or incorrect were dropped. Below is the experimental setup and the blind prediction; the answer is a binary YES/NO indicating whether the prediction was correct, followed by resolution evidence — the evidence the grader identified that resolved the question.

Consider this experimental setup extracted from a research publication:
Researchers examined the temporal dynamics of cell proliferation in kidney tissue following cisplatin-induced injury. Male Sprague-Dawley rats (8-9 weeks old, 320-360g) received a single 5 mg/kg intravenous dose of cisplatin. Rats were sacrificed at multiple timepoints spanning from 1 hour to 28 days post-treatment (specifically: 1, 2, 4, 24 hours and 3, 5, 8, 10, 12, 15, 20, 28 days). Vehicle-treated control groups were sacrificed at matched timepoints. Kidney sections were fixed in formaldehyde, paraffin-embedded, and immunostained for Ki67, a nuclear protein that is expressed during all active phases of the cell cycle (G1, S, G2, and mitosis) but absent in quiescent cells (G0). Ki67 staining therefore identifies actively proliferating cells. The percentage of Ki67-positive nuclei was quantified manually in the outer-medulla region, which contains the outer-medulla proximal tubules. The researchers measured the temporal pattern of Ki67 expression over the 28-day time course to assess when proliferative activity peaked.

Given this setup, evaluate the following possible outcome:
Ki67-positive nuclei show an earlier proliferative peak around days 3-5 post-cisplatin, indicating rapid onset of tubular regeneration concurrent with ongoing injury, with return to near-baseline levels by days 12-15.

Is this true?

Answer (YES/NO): NO